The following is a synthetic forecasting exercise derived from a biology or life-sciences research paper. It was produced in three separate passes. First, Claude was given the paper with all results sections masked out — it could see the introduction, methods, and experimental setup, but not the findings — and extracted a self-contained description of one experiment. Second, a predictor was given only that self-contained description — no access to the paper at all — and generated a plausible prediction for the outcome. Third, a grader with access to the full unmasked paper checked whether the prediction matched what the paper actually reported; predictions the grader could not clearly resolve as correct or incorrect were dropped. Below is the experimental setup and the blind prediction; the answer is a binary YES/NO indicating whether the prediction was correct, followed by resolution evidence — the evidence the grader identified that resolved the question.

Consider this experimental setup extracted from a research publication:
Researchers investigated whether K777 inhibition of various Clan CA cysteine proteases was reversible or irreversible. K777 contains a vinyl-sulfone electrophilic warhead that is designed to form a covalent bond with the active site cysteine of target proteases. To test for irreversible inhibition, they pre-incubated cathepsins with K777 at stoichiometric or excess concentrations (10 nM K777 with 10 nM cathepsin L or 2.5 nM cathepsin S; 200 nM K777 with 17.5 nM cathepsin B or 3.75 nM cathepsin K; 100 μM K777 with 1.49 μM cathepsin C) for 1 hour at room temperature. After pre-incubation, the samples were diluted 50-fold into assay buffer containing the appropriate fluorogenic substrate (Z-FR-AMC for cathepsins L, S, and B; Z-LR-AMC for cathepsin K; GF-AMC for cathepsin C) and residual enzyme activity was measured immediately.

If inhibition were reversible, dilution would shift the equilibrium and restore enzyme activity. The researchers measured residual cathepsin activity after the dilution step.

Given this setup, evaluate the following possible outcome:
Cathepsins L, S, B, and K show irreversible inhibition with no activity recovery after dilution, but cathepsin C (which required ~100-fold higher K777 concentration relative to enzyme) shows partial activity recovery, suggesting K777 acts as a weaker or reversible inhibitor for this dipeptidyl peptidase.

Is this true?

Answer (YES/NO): NO